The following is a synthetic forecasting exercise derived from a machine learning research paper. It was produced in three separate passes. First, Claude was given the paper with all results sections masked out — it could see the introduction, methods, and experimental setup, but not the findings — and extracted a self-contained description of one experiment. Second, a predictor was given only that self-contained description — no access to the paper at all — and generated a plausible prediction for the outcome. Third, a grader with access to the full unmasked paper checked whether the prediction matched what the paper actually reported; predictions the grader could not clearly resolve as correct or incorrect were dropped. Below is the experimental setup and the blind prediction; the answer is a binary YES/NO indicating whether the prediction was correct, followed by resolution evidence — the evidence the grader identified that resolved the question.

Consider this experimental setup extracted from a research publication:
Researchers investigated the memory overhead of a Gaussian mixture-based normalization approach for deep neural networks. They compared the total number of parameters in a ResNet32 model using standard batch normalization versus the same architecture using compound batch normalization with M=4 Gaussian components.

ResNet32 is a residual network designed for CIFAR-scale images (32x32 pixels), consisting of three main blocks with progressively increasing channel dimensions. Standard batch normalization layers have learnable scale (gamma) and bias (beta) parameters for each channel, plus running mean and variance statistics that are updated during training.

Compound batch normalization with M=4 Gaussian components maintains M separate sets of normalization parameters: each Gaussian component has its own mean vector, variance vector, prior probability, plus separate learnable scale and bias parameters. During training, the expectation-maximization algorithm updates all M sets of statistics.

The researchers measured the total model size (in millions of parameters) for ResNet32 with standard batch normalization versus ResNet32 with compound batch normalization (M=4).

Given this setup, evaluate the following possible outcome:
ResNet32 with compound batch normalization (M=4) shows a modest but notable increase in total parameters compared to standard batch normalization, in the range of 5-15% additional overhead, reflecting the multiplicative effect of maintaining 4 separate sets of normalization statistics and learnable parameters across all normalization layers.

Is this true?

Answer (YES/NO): NO